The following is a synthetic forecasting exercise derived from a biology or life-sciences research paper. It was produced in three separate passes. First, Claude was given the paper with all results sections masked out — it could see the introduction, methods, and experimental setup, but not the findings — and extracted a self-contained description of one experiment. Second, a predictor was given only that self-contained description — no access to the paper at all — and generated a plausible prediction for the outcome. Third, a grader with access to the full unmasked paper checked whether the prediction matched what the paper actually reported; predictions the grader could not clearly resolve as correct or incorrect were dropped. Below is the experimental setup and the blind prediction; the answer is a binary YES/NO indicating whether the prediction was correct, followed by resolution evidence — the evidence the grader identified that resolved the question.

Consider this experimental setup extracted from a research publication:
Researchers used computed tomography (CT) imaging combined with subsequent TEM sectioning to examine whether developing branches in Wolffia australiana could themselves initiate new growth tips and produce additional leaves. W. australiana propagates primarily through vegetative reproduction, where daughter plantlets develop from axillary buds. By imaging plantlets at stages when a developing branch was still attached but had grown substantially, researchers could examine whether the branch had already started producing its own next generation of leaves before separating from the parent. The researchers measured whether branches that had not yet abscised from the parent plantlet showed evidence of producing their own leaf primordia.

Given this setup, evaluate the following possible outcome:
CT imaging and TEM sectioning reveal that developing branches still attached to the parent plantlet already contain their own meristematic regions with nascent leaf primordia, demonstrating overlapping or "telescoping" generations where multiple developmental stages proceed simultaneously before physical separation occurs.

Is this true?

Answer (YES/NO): YES